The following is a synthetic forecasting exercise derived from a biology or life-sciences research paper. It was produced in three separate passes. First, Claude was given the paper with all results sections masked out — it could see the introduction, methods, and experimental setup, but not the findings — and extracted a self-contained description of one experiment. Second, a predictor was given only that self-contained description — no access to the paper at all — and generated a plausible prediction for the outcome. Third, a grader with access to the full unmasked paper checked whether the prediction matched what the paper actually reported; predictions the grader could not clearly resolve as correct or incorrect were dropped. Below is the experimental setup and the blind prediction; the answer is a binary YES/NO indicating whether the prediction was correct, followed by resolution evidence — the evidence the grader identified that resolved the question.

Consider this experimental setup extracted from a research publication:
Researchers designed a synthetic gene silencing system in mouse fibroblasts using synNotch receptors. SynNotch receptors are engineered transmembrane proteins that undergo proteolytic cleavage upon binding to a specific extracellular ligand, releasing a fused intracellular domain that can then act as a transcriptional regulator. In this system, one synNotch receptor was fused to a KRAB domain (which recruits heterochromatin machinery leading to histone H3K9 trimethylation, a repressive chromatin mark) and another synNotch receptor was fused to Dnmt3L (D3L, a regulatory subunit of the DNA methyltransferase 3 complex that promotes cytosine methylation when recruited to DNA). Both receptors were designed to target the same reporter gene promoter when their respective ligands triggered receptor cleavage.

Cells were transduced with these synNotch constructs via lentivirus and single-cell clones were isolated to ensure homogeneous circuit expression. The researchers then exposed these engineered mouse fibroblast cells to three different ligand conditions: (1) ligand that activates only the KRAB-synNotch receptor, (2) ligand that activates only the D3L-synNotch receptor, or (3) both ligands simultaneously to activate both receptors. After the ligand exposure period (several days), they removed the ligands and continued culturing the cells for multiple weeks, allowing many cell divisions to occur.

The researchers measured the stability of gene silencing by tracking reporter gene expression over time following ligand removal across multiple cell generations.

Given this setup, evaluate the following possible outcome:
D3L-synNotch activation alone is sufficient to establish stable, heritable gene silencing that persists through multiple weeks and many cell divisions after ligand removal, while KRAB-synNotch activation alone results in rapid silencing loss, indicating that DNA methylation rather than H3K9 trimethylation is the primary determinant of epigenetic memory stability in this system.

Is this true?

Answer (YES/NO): NO